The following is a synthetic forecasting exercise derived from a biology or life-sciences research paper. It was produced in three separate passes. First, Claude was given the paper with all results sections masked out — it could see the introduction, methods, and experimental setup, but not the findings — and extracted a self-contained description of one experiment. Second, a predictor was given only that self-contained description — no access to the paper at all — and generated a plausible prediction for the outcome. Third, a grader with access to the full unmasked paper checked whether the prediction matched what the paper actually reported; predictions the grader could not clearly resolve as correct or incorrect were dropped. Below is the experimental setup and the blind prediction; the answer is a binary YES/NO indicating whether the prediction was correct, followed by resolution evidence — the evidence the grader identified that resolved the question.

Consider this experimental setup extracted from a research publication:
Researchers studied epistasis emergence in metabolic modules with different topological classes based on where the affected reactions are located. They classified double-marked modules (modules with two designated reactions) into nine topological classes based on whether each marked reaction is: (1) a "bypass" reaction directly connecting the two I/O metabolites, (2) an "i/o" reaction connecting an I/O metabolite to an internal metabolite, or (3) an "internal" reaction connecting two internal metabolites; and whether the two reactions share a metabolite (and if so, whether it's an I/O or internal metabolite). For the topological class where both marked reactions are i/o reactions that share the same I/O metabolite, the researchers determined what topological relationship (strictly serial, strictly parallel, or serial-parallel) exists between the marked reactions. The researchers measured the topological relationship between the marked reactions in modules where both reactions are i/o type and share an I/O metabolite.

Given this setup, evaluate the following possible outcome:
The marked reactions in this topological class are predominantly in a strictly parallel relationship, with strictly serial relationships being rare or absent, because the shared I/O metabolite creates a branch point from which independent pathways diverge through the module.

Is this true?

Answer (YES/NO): YES